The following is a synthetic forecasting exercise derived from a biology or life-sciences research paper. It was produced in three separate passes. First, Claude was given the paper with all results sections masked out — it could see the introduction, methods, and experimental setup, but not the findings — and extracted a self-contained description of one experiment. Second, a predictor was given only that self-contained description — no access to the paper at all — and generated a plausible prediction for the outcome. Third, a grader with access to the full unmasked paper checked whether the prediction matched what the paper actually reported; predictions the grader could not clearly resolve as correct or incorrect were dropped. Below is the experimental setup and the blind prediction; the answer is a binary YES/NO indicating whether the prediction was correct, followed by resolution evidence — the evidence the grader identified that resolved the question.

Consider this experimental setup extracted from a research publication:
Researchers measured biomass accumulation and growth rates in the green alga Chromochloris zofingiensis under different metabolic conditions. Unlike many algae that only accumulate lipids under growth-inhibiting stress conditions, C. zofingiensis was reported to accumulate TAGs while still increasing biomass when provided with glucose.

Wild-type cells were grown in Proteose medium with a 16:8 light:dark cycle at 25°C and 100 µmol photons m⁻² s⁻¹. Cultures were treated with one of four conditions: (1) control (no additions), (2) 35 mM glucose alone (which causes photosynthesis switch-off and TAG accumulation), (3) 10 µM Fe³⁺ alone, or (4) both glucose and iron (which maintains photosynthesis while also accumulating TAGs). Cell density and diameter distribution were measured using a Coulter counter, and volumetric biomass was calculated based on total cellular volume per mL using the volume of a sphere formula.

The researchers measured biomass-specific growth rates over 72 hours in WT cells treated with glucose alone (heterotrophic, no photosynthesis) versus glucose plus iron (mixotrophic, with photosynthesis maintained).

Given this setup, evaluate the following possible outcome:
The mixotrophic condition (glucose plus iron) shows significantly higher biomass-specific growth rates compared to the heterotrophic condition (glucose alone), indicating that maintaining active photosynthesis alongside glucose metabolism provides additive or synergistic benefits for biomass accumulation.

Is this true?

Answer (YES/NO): NO